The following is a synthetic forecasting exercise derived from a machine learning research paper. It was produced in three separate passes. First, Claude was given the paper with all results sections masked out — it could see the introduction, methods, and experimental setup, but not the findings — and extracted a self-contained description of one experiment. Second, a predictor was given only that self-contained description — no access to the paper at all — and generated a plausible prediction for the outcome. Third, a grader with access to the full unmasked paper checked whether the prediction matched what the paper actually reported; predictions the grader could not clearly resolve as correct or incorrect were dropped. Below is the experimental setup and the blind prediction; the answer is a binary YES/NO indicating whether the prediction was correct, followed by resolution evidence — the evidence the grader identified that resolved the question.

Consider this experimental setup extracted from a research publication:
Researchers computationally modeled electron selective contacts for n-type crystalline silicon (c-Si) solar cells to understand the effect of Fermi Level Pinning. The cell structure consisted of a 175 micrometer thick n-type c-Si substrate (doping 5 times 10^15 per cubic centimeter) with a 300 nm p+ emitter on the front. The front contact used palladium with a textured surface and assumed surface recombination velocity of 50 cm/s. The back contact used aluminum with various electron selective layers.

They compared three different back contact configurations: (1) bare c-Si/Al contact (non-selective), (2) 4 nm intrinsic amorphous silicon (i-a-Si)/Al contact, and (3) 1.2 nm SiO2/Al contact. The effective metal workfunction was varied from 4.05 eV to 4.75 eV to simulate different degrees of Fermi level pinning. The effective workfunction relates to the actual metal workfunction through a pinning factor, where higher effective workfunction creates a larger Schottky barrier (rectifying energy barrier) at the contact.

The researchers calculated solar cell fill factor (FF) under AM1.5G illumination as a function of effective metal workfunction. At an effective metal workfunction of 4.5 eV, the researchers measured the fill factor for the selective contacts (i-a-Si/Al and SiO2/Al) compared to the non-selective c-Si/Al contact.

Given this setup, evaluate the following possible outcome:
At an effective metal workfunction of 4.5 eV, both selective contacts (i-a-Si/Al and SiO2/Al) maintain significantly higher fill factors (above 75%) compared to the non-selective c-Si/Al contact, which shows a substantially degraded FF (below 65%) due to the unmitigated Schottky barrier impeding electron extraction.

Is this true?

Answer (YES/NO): NO